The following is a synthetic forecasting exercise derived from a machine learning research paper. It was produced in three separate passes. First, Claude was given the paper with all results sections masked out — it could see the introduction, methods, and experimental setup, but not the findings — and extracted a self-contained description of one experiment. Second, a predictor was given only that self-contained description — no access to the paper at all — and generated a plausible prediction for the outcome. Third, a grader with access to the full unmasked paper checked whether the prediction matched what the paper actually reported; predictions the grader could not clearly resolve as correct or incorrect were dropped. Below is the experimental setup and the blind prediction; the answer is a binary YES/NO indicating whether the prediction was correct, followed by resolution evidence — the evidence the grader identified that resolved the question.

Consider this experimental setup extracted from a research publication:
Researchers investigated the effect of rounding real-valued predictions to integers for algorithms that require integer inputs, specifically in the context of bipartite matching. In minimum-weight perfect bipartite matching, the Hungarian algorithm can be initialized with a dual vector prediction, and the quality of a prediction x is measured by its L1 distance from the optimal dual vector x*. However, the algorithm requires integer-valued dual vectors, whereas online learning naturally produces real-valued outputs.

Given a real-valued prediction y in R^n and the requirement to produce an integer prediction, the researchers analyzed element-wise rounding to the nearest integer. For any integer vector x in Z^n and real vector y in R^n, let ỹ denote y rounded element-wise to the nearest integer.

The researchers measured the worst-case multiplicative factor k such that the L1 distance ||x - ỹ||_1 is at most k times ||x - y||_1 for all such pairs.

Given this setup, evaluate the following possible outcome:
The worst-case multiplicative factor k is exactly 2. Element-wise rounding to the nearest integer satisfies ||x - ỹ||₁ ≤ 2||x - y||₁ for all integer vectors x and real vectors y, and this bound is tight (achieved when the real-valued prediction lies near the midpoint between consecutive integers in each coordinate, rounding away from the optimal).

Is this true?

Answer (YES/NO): YES